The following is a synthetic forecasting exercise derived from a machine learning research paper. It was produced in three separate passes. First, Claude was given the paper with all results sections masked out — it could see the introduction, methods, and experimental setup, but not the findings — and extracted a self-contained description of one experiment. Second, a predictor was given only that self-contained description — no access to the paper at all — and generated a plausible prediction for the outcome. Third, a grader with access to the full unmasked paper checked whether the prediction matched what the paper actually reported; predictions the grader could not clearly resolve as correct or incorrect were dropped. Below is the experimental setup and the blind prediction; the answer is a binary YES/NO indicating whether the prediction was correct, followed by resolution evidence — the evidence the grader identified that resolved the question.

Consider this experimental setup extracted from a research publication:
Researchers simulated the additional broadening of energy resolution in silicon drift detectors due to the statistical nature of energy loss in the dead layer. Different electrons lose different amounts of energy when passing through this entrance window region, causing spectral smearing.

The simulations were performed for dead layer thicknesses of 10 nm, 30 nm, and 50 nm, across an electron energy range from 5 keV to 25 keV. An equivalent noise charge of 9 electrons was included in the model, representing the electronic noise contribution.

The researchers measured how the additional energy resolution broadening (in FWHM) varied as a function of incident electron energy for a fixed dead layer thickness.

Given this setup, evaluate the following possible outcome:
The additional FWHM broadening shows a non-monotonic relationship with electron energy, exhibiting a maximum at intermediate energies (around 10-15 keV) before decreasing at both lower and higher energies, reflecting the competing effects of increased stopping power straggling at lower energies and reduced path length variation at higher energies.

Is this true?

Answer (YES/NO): NO